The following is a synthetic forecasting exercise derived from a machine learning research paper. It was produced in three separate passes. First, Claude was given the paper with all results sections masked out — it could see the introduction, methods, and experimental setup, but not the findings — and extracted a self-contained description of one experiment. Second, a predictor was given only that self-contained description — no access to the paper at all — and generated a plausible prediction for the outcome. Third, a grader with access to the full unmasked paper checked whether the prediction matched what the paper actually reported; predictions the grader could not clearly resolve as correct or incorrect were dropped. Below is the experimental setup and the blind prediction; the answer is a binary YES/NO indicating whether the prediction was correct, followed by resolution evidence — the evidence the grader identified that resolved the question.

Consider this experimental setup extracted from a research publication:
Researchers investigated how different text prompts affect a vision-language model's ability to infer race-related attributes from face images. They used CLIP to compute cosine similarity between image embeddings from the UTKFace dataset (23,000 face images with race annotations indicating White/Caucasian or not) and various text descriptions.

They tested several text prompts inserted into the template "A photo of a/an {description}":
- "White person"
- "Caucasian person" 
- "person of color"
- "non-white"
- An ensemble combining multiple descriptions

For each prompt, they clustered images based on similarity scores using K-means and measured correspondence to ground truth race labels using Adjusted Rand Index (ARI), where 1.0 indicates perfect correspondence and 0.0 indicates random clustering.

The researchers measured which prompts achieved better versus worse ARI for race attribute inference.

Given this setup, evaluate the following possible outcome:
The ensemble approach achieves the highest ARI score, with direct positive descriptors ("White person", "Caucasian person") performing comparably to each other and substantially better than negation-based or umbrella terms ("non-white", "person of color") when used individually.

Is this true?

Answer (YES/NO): NO